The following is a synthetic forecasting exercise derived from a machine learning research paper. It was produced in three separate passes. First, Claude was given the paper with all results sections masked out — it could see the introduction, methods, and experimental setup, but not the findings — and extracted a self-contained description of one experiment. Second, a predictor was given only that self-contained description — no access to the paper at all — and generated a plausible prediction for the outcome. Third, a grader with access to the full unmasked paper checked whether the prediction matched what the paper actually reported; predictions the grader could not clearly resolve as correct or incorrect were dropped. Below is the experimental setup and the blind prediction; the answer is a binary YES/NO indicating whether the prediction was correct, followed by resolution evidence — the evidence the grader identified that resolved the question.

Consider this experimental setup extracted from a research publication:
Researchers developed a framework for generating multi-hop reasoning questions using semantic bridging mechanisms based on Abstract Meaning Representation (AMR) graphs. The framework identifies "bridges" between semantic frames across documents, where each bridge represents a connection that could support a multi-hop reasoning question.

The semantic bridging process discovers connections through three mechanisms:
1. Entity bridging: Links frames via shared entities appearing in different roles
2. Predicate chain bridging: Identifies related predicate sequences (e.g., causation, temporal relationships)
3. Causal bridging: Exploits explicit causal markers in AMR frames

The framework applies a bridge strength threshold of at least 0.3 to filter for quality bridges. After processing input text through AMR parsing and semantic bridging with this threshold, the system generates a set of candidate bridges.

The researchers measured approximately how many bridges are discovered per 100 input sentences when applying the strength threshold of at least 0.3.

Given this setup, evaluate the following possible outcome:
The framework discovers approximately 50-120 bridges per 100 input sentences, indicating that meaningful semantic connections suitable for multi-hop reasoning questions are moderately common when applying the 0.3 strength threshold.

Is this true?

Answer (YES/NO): NO